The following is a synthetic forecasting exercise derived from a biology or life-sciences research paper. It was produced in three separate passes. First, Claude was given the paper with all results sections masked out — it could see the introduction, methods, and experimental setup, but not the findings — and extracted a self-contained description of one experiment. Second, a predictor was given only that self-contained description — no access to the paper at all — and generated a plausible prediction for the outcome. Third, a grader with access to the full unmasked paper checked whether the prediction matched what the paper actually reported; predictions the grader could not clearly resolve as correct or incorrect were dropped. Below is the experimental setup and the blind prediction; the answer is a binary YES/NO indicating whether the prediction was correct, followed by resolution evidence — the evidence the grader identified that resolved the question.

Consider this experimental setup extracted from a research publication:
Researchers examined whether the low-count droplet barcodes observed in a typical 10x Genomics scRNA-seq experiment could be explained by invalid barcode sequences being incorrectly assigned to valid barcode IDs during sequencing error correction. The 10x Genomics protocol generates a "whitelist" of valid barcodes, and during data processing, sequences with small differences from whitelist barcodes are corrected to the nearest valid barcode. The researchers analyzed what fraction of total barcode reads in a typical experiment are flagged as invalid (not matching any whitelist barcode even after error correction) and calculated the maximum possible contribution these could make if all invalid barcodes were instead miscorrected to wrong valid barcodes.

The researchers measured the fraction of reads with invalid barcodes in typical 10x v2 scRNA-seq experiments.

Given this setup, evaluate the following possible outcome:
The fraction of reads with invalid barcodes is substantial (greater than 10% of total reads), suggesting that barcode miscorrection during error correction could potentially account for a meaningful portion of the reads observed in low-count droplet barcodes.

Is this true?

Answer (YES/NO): NO